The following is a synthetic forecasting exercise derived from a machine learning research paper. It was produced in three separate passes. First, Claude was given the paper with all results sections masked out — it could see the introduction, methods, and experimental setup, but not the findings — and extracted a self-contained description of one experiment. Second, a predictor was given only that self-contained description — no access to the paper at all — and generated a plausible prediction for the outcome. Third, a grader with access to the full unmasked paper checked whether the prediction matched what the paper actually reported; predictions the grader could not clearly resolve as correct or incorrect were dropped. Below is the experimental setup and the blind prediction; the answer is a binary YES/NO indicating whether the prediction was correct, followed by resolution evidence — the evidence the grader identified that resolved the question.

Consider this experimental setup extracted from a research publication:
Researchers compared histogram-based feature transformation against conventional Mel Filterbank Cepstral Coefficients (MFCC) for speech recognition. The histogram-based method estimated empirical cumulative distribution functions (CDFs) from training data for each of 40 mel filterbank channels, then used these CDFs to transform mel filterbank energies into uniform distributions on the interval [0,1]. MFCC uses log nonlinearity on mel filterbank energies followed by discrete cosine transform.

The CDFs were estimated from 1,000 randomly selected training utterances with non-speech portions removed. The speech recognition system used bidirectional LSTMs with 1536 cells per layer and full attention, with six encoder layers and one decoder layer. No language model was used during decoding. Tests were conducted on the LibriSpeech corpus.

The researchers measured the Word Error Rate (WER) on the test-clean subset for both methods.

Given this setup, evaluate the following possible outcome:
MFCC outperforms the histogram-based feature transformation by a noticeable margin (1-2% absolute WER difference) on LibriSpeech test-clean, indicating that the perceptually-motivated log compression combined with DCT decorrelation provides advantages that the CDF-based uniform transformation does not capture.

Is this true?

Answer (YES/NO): NO